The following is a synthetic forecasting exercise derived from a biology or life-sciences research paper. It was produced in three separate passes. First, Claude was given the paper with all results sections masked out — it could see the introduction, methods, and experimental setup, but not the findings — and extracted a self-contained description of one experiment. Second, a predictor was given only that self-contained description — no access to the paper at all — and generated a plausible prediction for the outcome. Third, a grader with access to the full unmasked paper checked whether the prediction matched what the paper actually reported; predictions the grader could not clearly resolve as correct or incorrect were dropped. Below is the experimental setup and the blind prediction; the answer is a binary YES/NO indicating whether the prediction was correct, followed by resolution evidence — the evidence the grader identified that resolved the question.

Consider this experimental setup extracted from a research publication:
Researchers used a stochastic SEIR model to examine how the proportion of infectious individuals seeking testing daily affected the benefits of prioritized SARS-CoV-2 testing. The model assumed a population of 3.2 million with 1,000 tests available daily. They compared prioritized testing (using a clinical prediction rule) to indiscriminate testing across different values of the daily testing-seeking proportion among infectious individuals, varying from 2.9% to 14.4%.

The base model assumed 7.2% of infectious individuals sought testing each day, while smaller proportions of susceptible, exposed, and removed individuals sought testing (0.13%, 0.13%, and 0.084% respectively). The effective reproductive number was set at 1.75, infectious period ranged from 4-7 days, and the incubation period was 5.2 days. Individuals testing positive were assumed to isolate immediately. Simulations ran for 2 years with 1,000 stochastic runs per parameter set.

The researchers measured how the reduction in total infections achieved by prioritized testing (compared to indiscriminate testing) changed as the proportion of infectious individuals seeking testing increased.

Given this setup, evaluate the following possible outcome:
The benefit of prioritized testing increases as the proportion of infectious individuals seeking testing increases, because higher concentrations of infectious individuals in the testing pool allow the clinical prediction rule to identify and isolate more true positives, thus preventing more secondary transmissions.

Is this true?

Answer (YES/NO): YES